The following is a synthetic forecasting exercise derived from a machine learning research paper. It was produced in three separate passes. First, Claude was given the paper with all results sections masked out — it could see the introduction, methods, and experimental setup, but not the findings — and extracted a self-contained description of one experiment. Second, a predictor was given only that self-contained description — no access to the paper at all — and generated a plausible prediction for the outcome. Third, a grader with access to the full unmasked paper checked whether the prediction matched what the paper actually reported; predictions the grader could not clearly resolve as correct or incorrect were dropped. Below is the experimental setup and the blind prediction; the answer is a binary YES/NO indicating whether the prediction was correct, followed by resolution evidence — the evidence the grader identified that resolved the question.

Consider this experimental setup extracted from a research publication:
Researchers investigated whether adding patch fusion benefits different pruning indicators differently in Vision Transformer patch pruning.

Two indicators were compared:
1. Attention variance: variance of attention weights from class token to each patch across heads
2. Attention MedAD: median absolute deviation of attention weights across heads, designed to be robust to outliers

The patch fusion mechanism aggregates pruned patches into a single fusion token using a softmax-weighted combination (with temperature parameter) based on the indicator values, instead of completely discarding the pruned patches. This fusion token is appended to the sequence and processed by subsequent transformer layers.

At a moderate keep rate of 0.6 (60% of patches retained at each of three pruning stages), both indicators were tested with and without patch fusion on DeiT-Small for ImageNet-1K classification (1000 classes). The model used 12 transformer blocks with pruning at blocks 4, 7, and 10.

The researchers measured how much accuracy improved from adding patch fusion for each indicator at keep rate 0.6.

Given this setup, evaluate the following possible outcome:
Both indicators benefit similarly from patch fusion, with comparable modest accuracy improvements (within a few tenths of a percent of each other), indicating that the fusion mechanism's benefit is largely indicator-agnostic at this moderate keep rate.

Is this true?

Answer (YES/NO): NO